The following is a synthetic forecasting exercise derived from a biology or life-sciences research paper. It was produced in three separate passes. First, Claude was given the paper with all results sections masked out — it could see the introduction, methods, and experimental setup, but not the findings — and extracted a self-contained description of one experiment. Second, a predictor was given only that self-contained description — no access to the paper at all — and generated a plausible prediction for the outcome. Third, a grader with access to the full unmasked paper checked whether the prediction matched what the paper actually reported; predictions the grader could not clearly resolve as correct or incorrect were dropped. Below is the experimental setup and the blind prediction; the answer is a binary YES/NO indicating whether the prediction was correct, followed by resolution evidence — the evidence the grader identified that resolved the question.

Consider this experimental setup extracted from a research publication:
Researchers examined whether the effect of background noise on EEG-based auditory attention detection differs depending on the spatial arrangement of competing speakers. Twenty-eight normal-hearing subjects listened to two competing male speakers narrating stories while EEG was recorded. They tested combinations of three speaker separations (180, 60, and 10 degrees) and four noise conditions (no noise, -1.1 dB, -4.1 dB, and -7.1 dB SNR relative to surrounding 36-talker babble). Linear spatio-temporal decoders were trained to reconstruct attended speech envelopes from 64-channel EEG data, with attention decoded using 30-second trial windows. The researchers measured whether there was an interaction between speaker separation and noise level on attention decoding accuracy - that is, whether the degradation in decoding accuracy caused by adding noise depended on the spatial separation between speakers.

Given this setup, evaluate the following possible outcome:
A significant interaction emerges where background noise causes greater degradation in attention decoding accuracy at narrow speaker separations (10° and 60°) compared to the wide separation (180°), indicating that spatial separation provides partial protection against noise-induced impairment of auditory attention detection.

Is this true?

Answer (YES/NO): YES